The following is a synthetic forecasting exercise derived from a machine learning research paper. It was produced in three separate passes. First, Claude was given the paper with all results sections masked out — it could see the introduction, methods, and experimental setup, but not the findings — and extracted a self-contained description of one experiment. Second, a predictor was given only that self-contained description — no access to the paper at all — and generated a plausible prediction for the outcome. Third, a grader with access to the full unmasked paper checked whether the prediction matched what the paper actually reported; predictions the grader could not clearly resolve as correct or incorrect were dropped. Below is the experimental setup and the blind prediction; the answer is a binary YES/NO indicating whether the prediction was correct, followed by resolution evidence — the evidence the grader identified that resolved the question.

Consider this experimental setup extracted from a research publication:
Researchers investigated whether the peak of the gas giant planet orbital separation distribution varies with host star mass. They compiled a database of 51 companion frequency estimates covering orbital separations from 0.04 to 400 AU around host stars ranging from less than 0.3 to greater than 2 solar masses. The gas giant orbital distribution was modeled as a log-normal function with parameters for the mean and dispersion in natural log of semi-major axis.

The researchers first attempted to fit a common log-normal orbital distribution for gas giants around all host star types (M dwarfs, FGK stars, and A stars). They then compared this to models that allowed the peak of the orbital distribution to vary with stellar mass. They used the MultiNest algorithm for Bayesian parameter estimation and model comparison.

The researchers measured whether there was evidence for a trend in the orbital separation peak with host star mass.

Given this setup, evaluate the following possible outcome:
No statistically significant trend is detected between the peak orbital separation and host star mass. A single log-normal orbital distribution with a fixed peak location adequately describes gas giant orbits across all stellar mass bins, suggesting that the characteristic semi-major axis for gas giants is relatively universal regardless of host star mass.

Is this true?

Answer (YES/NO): NO